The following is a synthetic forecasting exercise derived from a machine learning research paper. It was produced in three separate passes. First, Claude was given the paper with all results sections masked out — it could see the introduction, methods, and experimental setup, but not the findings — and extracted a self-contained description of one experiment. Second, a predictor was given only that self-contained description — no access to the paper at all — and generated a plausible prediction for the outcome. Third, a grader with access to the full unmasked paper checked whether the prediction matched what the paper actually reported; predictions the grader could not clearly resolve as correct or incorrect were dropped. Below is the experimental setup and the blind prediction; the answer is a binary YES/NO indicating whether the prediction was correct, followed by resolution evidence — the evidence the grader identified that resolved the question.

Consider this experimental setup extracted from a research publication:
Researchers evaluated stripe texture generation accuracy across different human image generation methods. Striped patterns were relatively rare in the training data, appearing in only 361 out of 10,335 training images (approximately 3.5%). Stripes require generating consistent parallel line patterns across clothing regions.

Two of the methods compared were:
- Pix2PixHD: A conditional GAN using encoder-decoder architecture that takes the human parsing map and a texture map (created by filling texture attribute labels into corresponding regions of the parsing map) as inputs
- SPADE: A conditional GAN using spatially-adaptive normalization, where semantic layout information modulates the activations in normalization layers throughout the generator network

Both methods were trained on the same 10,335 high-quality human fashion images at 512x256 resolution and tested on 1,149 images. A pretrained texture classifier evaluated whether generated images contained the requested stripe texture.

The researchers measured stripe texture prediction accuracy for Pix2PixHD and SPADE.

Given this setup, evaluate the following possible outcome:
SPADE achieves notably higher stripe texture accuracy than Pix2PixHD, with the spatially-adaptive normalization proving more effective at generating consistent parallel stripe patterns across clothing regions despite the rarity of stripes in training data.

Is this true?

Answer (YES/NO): NO